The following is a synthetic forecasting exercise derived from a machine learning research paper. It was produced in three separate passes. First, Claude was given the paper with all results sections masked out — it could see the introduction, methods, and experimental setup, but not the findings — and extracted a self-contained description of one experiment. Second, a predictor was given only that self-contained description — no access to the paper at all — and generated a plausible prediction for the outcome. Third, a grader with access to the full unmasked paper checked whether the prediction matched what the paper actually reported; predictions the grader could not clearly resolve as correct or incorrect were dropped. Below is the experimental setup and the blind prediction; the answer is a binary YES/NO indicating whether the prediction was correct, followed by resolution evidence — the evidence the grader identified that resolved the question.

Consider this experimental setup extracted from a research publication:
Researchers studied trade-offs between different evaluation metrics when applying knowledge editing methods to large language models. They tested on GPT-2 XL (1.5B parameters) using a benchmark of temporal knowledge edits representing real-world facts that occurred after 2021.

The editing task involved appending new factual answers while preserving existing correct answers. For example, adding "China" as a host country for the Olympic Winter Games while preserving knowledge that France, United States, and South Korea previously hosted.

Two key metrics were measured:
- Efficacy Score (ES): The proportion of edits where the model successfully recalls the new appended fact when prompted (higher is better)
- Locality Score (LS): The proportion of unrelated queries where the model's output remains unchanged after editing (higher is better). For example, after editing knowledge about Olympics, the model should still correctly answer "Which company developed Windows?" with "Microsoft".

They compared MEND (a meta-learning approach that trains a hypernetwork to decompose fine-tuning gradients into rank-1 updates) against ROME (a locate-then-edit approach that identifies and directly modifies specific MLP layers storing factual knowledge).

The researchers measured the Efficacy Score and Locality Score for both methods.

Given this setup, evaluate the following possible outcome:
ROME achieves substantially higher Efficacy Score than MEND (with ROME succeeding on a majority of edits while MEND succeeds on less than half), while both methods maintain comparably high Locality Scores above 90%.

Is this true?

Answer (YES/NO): NO